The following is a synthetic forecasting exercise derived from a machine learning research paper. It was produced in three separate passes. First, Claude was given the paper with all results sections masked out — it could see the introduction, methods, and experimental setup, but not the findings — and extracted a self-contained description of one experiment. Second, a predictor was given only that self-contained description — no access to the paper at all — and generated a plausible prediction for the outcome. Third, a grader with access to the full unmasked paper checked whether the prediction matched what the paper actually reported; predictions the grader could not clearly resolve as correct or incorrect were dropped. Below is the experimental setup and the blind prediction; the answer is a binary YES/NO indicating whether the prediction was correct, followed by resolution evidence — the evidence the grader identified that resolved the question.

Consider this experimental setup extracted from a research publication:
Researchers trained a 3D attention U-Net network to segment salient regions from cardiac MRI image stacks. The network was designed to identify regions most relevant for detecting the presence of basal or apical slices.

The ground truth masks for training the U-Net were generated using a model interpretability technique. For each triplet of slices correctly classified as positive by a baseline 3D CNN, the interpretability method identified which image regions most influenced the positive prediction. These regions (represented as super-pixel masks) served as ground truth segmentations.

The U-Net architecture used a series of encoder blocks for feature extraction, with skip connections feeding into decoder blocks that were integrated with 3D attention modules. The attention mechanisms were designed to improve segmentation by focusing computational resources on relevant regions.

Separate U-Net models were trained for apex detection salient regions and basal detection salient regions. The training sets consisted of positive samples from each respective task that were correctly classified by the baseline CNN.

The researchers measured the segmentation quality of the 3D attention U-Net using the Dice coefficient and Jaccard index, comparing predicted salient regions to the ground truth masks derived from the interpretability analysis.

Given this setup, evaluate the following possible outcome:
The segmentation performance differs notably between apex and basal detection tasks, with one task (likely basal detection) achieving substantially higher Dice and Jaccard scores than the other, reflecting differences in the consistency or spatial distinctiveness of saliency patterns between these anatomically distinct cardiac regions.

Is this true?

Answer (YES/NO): YES